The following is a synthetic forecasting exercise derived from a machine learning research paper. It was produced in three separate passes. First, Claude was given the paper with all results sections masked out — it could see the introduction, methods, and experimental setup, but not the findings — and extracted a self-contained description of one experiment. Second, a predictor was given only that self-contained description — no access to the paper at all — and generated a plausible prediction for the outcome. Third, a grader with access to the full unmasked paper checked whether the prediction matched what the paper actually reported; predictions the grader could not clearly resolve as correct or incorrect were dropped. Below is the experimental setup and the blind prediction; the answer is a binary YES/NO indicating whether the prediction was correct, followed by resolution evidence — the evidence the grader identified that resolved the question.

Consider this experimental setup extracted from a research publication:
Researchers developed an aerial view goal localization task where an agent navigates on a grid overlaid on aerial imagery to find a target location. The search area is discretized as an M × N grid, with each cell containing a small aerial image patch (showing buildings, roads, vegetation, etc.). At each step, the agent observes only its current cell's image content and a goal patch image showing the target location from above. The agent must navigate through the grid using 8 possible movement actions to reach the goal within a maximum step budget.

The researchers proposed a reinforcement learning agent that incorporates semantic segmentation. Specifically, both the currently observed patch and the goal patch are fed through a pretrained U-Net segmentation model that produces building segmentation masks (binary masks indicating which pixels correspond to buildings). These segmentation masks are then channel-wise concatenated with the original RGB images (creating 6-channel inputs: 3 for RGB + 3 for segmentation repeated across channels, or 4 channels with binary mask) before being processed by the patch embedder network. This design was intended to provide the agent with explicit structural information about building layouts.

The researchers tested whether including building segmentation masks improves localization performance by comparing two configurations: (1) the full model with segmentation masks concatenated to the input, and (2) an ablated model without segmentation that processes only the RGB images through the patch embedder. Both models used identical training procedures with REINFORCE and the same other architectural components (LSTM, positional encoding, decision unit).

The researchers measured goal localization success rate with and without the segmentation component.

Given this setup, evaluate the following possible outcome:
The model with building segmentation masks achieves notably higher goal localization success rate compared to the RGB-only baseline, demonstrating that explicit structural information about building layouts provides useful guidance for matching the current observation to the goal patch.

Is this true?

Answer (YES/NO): YES